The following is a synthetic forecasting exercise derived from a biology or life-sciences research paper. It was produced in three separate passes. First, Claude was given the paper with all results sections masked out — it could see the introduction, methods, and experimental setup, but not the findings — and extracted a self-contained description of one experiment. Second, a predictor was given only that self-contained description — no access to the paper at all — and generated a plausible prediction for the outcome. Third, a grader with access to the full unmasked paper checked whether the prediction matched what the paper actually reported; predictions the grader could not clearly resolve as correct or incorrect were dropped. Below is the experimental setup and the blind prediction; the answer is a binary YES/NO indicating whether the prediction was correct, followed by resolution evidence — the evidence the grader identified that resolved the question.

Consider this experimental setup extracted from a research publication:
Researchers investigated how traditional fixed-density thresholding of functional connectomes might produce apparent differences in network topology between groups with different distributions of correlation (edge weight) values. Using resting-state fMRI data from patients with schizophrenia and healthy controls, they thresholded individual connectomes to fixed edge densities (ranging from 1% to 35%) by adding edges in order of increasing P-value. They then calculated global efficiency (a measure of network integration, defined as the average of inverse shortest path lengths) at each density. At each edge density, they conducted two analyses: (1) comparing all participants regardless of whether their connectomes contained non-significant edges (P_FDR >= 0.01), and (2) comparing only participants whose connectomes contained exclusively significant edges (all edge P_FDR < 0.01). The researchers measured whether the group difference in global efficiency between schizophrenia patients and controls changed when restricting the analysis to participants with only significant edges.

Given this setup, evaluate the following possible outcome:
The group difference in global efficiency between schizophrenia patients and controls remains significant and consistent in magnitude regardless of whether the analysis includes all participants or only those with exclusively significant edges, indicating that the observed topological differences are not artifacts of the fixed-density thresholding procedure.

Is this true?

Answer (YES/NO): NO